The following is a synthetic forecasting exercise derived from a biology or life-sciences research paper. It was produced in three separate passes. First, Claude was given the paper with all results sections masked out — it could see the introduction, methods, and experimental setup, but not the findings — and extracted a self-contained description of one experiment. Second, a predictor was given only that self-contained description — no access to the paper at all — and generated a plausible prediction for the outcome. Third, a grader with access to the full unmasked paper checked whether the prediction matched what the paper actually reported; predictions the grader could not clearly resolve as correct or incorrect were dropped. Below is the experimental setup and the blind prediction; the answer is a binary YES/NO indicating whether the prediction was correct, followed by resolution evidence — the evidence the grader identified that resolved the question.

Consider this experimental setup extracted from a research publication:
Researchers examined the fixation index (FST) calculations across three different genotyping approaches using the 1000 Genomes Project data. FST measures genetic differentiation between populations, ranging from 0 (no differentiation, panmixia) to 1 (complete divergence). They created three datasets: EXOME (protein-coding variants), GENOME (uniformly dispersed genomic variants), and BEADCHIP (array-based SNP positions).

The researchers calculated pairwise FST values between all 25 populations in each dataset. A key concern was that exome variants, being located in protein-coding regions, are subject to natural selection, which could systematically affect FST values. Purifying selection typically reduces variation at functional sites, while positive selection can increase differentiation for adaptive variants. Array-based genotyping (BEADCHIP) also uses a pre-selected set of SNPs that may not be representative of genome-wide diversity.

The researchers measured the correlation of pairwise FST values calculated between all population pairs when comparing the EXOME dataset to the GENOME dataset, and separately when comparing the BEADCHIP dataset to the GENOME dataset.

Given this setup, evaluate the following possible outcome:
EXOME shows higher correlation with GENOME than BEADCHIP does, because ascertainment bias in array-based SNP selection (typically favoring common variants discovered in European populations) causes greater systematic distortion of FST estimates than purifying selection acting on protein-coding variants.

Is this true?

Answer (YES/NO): YES